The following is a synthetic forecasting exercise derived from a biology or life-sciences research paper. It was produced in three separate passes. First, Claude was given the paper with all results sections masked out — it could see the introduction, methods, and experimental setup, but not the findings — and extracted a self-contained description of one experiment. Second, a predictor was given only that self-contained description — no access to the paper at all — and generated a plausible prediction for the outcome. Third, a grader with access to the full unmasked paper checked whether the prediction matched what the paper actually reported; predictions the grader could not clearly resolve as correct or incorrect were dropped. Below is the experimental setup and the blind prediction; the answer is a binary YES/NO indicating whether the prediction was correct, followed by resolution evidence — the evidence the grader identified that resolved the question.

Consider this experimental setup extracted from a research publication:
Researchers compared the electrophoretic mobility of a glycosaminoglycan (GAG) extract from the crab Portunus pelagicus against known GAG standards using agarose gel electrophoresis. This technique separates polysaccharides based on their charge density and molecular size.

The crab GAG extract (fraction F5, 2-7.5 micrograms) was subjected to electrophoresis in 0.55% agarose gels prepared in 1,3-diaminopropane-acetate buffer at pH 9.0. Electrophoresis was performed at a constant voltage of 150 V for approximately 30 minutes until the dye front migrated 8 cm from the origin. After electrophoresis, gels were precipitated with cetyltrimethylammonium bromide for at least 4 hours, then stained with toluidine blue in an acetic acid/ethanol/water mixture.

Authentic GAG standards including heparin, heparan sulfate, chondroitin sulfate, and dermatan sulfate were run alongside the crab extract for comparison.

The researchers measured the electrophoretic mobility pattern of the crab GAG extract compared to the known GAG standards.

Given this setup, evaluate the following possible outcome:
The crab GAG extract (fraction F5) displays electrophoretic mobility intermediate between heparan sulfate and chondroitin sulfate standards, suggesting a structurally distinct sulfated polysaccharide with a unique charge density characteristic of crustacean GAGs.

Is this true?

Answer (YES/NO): NO